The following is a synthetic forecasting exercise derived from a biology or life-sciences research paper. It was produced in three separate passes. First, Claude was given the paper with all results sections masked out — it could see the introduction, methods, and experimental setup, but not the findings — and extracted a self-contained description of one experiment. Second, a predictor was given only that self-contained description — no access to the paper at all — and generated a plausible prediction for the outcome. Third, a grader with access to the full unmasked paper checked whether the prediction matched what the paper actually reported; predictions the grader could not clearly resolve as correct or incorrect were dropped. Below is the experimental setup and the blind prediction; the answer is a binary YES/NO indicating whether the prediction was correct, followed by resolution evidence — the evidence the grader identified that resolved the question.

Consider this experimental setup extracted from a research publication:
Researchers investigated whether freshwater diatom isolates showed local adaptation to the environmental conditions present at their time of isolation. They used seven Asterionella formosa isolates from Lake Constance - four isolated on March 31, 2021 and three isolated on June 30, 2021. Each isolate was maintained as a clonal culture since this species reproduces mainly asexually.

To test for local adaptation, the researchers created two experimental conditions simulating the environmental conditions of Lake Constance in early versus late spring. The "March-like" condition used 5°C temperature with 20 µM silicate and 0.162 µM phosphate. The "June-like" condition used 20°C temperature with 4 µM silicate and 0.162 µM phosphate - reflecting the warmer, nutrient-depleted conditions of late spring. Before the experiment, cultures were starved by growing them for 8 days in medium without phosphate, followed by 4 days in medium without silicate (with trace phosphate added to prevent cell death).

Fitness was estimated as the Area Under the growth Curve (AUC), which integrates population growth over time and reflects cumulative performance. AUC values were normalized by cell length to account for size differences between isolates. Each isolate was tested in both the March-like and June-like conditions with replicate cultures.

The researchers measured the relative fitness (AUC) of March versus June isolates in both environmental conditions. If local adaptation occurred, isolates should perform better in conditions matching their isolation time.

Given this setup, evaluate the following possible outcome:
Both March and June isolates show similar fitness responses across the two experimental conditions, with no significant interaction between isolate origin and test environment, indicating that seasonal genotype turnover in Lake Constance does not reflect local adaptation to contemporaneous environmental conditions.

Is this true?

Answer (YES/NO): YES